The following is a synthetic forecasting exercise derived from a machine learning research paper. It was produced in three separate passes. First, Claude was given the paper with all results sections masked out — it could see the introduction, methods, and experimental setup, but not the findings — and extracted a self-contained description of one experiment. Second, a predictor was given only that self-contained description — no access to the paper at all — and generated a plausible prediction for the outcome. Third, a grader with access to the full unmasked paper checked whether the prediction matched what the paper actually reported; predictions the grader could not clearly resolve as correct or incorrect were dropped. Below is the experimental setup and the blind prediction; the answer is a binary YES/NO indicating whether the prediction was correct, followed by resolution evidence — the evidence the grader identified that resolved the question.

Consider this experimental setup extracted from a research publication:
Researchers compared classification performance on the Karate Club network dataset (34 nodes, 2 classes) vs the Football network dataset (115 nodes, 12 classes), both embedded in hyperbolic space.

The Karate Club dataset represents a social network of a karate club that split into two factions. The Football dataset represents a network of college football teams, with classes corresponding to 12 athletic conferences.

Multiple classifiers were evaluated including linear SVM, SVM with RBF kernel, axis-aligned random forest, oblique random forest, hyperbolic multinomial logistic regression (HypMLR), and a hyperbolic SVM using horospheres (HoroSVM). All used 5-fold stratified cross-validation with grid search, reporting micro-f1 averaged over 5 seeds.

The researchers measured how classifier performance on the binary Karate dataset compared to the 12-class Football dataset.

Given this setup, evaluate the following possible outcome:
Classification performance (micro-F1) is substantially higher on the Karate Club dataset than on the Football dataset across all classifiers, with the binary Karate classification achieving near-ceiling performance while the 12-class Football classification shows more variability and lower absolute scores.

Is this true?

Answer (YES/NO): YES